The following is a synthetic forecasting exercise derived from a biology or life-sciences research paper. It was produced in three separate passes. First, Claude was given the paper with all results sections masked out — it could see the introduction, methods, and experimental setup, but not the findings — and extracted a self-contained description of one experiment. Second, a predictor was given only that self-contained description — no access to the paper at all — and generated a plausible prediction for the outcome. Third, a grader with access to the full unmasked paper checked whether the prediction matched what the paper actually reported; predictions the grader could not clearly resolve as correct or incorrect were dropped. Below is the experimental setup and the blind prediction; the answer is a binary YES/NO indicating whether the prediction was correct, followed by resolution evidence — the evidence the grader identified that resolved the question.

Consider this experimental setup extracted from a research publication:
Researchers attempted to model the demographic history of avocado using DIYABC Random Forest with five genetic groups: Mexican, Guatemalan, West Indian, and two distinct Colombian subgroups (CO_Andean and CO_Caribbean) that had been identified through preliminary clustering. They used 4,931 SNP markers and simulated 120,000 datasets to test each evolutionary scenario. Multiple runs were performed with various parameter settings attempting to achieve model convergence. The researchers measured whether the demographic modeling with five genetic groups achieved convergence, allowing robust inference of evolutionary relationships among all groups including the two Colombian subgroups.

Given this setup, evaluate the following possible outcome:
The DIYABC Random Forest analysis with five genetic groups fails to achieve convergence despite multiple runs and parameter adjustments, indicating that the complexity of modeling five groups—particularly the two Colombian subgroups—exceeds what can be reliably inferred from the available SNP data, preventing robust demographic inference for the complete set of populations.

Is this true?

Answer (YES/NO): YES